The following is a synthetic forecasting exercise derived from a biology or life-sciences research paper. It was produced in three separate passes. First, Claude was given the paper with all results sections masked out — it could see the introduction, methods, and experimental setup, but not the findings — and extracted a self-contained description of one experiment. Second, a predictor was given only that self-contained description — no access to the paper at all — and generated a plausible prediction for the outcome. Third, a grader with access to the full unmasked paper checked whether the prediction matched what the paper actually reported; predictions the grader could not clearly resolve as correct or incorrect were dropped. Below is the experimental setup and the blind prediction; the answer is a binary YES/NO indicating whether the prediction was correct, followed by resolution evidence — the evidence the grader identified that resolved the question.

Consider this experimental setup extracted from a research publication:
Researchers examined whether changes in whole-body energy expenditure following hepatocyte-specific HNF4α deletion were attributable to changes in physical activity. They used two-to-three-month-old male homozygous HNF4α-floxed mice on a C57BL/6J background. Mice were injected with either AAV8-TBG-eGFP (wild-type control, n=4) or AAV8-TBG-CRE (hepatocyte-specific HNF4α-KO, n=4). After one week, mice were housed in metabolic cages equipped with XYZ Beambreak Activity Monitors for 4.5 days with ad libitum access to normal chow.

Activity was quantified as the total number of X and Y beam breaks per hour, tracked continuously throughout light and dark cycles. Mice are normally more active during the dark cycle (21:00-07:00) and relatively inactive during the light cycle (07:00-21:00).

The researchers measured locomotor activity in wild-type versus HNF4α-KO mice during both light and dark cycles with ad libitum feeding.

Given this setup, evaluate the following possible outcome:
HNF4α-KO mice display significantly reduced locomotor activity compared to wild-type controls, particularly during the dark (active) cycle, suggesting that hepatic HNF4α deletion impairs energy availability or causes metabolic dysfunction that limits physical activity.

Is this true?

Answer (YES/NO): NO